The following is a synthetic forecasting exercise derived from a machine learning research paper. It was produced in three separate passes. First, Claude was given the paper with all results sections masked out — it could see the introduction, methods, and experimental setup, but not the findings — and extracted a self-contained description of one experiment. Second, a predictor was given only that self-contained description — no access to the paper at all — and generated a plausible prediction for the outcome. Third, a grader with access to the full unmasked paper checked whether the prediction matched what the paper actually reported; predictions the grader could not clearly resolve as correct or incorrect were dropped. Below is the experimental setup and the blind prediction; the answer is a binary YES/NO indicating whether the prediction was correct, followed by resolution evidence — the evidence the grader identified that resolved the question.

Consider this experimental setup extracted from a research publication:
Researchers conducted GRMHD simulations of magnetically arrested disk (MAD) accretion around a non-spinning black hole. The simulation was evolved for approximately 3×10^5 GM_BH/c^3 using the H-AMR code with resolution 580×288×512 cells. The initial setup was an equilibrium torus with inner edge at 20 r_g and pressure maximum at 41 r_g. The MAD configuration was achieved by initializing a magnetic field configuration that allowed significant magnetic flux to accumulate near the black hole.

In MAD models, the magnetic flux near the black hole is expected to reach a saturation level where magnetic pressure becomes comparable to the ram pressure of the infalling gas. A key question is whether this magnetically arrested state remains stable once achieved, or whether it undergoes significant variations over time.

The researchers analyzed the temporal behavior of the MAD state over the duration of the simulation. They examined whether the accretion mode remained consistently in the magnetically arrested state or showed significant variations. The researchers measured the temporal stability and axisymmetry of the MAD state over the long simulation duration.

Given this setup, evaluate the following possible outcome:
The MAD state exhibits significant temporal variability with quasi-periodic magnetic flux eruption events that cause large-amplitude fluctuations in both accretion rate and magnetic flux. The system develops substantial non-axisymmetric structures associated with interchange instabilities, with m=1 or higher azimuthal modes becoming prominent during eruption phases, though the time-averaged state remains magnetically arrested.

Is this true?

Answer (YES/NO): YES